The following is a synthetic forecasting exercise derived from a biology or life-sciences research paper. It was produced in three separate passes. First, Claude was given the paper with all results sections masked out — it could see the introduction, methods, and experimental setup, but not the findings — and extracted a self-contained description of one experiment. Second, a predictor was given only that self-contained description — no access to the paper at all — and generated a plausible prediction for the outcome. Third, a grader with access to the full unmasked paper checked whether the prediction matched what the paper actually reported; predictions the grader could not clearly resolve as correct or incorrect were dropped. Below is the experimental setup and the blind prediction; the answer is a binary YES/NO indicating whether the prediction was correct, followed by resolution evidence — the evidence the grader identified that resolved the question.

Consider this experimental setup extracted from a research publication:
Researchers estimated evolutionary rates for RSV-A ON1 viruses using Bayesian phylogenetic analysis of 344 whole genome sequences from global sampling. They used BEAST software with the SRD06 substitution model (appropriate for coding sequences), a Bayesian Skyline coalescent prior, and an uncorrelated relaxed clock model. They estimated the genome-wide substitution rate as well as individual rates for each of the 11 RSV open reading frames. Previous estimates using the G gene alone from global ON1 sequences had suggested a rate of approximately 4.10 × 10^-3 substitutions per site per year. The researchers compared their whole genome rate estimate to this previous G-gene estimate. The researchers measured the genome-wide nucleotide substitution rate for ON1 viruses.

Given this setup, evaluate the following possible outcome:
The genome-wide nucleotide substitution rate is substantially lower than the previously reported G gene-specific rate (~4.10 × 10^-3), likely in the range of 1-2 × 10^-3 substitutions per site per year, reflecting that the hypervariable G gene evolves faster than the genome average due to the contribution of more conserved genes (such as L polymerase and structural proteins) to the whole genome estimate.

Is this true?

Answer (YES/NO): NO